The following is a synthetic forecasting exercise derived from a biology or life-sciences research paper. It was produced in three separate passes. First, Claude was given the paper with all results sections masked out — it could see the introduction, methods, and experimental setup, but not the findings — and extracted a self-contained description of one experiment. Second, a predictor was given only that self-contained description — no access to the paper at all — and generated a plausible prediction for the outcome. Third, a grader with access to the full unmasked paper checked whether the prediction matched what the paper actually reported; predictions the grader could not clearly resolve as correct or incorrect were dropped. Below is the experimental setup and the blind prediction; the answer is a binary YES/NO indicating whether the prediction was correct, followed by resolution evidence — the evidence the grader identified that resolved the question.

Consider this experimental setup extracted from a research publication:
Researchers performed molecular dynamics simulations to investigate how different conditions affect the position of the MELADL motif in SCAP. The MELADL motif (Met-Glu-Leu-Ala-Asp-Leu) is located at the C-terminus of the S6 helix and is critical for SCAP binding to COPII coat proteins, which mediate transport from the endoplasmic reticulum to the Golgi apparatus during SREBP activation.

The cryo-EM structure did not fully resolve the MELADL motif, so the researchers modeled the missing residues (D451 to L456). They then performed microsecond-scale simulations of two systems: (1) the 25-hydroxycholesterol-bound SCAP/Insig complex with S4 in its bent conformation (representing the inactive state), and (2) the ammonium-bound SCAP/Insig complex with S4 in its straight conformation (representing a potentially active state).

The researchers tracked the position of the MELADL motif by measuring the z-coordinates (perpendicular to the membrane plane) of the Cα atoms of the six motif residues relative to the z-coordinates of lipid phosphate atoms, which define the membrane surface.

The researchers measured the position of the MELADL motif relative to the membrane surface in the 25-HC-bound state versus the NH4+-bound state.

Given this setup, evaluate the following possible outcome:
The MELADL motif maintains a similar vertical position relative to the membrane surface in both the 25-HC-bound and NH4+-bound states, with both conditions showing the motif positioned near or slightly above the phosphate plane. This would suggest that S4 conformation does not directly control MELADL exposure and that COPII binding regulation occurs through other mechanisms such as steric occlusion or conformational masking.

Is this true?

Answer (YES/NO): NO